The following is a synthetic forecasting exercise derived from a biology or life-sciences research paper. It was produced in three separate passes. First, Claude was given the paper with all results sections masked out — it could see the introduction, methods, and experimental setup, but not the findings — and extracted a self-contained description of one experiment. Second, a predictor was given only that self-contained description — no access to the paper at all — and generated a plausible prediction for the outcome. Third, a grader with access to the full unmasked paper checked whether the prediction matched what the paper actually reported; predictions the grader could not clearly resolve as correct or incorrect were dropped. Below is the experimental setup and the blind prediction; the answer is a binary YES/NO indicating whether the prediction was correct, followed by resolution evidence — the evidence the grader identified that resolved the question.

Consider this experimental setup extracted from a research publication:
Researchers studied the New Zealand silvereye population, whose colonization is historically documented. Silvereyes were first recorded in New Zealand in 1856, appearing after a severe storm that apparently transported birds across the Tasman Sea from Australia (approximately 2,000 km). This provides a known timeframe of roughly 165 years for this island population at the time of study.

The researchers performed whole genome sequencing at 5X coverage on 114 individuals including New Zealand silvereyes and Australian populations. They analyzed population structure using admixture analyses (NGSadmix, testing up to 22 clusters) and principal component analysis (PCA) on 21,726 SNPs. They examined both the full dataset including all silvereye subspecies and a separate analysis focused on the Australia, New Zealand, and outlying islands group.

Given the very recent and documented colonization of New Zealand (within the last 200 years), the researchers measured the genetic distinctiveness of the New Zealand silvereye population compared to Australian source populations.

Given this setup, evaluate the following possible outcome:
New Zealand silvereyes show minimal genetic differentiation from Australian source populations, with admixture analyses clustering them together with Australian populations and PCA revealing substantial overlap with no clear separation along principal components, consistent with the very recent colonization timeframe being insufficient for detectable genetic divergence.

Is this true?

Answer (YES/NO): YES